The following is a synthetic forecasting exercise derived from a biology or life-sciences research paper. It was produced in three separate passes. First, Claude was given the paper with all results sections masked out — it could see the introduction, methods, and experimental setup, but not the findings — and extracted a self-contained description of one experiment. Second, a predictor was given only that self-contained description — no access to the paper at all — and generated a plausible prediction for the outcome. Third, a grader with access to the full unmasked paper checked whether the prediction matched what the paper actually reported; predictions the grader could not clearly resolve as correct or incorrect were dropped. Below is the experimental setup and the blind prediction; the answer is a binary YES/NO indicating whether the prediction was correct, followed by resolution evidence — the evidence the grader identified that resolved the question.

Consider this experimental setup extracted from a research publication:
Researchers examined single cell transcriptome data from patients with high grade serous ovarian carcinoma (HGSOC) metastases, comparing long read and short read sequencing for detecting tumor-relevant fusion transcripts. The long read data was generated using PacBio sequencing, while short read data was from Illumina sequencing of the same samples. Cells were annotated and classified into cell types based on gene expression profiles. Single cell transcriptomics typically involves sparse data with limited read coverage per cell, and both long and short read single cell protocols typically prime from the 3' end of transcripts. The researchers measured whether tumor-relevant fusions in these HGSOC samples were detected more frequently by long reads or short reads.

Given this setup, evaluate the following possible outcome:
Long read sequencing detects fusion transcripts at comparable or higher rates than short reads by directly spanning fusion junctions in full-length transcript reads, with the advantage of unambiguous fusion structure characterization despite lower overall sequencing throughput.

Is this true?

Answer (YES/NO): YES